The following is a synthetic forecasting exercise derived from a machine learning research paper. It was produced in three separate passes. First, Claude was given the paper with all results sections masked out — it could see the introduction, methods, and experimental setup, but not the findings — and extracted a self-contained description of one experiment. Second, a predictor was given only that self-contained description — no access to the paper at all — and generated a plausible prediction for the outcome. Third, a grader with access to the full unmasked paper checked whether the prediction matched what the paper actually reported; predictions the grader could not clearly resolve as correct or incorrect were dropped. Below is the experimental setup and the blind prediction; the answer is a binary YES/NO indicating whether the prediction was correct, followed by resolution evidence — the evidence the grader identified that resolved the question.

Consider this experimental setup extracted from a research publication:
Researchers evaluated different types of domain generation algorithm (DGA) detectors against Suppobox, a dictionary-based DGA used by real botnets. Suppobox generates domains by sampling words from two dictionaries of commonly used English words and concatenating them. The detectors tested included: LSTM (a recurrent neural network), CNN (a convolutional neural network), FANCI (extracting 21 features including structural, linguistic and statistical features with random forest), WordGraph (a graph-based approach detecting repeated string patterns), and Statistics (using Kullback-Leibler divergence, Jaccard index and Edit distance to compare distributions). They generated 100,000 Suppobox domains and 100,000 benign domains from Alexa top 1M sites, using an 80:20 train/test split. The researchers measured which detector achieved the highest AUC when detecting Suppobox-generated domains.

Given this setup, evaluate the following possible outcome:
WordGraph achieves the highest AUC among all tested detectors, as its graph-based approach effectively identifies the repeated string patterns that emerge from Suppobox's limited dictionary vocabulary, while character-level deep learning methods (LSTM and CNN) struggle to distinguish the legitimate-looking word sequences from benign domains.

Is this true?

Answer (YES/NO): NO